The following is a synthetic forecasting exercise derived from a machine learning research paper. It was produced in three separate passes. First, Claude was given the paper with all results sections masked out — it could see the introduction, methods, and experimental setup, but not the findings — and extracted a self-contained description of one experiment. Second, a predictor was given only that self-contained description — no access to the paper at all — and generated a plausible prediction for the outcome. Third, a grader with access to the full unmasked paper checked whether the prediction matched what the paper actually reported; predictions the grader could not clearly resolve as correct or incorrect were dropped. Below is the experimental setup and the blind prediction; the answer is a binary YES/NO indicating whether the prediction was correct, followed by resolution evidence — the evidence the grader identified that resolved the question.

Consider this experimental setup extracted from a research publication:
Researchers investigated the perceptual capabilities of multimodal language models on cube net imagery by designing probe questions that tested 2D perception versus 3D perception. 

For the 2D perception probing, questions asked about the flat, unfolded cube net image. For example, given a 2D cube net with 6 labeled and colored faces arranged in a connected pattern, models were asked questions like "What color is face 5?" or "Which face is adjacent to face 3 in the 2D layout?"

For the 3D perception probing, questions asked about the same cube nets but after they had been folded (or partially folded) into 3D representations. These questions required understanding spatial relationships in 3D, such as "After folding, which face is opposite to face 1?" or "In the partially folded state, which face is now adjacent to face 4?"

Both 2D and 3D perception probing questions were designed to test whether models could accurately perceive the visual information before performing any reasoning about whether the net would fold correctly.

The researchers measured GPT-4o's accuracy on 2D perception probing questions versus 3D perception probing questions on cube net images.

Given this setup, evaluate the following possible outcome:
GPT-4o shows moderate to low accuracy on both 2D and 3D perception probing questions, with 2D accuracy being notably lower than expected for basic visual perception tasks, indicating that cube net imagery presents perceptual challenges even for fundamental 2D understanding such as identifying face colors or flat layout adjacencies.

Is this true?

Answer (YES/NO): NO